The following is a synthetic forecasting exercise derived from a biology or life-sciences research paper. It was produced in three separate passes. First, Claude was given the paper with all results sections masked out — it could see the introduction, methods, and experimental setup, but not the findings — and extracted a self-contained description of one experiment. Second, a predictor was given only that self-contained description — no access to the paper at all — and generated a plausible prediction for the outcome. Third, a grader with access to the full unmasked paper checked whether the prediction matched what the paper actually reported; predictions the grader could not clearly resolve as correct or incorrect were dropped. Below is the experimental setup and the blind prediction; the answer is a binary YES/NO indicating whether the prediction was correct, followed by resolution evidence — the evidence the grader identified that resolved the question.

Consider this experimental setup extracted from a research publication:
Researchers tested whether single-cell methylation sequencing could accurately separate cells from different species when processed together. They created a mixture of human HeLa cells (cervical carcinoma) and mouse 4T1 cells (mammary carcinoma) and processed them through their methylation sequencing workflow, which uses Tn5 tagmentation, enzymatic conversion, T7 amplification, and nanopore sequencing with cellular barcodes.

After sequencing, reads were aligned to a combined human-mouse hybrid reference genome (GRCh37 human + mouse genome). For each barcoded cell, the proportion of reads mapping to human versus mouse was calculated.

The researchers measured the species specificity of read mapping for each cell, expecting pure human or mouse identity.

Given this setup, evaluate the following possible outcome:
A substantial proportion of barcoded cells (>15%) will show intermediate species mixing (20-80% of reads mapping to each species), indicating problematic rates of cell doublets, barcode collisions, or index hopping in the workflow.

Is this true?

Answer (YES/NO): NO